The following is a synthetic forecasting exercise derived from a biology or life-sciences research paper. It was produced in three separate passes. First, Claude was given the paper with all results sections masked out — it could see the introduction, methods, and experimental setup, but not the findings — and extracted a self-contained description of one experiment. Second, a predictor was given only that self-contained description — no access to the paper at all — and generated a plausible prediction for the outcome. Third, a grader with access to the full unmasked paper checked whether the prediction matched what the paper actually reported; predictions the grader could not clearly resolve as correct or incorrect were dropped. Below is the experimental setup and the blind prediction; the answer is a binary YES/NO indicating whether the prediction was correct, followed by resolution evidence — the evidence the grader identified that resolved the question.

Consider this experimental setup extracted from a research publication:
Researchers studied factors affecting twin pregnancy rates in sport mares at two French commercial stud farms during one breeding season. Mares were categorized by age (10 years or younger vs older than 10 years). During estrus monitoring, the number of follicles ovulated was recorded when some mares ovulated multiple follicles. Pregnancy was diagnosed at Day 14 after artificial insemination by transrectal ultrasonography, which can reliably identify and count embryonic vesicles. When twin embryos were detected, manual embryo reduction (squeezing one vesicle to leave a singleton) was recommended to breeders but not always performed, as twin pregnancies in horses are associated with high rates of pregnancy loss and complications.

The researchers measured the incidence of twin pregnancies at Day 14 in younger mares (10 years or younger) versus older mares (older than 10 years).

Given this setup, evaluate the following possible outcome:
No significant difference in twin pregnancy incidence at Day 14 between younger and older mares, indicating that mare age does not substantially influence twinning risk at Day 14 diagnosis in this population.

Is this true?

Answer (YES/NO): YES